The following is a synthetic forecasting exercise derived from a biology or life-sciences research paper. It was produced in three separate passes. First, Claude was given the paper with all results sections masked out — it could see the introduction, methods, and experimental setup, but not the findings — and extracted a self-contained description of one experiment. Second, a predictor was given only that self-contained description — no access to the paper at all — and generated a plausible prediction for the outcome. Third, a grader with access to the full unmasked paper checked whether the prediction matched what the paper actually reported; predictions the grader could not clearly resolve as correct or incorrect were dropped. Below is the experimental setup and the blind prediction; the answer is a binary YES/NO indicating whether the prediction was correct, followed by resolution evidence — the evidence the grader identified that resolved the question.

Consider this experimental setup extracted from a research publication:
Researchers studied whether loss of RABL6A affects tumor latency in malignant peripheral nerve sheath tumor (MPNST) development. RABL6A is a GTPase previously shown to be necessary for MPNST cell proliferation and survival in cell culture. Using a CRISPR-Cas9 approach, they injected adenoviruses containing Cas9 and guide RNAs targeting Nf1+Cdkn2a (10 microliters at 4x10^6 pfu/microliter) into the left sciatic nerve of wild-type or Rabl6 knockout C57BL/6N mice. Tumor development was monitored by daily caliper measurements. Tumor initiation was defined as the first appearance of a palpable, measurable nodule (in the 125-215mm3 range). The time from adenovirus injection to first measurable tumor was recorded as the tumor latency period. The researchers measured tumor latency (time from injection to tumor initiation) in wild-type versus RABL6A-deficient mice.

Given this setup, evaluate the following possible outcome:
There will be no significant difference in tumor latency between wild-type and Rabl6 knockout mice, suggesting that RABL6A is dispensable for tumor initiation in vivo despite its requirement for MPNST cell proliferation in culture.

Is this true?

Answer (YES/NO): YES